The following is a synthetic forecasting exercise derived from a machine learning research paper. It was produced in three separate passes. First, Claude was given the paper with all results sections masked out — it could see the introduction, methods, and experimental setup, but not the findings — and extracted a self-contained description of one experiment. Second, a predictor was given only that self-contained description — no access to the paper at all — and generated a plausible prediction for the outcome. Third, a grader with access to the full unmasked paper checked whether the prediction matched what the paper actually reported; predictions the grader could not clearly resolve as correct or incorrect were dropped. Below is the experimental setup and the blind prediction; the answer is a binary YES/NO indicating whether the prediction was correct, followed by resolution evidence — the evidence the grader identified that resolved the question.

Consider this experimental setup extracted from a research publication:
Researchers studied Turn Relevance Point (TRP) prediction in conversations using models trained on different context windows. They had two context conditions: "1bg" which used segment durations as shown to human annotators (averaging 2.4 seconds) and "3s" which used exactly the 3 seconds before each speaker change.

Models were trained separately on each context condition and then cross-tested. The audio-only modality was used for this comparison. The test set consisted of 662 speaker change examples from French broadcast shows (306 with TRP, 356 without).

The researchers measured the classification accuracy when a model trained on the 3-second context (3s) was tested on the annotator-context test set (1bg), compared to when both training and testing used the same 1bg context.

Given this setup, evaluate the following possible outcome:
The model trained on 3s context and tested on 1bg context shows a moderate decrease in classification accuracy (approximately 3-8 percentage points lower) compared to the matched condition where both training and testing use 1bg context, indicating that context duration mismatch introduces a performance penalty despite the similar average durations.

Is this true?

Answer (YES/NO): NO